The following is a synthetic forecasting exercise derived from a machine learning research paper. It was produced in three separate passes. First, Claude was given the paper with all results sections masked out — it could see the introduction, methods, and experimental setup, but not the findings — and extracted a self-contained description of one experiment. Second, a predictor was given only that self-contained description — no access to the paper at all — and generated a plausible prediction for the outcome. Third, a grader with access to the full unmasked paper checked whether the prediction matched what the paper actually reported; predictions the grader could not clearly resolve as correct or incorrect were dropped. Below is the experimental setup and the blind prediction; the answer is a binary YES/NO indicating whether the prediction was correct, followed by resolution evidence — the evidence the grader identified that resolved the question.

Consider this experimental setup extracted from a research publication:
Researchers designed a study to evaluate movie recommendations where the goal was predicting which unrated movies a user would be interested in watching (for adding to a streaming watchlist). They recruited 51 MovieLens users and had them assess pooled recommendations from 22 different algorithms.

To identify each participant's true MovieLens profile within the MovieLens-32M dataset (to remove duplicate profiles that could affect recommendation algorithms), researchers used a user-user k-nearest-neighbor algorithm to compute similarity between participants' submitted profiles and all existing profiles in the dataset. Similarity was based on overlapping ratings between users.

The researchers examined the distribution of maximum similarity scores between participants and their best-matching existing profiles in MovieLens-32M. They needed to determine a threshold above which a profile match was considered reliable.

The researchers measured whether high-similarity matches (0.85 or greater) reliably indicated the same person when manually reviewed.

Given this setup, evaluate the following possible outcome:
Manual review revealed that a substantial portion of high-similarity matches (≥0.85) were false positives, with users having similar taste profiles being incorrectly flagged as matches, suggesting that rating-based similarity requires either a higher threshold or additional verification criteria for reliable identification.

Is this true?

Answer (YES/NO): NO